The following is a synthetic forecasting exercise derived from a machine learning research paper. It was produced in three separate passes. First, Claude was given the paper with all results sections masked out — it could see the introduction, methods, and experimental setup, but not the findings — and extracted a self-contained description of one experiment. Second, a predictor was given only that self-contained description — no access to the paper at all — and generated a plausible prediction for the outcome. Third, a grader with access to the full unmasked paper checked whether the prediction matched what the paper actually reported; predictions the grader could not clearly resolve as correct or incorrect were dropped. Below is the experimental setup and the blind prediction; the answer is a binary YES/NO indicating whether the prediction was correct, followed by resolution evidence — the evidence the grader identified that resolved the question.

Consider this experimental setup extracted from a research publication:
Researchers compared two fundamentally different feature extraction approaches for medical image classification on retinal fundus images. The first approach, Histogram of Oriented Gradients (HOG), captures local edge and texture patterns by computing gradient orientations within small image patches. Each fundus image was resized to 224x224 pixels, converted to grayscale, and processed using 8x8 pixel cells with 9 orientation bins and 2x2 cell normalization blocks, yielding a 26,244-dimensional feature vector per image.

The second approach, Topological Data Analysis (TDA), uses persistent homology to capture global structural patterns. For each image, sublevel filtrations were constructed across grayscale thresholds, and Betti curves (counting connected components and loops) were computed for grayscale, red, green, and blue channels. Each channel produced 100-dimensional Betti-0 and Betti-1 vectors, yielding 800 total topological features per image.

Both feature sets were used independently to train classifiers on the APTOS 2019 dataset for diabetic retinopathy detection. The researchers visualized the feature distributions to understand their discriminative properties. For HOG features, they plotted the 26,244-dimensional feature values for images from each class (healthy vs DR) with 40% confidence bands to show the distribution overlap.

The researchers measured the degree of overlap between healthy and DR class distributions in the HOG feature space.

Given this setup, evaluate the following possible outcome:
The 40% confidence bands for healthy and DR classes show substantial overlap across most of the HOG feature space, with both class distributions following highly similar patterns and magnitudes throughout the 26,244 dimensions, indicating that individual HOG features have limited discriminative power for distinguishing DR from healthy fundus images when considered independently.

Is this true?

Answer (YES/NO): NO